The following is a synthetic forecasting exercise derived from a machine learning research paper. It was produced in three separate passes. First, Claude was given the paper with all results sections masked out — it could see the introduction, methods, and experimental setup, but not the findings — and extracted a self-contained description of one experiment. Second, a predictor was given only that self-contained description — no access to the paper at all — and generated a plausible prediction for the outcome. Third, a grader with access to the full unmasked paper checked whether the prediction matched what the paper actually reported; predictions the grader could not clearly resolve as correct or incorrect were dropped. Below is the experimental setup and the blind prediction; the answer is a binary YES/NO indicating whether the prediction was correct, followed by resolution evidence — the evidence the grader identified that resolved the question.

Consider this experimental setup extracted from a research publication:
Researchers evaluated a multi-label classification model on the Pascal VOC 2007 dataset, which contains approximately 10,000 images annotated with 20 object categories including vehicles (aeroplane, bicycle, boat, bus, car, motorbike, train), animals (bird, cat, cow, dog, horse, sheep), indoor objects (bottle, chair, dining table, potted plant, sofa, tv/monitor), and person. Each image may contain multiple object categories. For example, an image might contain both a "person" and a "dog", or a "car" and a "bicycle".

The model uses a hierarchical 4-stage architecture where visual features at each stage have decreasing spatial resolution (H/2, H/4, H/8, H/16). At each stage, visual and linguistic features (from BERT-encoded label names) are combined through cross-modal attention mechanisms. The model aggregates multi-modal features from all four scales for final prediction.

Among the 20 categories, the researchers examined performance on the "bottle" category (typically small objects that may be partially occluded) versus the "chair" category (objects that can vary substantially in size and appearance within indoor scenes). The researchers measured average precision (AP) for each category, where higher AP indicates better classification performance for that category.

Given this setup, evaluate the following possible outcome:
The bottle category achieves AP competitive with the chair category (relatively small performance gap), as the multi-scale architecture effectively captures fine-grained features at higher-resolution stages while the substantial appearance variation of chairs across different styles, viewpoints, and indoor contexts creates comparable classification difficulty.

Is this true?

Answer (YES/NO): NO